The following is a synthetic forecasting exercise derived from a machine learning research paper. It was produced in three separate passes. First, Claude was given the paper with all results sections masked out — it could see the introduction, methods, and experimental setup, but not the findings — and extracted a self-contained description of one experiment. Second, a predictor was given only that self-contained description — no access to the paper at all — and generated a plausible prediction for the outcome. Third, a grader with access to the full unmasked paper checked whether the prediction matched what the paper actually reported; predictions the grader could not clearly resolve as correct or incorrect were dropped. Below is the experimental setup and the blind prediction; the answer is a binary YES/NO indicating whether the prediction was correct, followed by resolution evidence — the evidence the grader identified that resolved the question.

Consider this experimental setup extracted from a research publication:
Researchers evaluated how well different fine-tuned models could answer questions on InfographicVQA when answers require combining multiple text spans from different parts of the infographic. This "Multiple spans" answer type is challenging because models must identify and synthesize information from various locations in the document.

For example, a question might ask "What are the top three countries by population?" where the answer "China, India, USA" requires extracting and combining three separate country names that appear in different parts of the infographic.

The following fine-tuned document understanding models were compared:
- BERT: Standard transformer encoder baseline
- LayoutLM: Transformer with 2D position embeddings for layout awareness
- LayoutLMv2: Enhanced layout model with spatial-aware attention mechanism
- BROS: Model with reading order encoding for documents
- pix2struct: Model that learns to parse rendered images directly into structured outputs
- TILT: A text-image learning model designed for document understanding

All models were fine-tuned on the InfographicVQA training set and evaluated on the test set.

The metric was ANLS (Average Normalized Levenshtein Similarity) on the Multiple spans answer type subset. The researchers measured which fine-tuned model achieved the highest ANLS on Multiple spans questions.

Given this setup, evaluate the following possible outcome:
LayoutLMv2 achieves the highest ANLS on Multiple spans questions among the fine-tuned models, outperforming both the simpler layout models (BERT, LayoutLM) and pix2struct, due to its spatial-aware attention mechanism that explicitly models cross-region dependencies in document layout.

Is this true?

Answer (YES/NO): NO